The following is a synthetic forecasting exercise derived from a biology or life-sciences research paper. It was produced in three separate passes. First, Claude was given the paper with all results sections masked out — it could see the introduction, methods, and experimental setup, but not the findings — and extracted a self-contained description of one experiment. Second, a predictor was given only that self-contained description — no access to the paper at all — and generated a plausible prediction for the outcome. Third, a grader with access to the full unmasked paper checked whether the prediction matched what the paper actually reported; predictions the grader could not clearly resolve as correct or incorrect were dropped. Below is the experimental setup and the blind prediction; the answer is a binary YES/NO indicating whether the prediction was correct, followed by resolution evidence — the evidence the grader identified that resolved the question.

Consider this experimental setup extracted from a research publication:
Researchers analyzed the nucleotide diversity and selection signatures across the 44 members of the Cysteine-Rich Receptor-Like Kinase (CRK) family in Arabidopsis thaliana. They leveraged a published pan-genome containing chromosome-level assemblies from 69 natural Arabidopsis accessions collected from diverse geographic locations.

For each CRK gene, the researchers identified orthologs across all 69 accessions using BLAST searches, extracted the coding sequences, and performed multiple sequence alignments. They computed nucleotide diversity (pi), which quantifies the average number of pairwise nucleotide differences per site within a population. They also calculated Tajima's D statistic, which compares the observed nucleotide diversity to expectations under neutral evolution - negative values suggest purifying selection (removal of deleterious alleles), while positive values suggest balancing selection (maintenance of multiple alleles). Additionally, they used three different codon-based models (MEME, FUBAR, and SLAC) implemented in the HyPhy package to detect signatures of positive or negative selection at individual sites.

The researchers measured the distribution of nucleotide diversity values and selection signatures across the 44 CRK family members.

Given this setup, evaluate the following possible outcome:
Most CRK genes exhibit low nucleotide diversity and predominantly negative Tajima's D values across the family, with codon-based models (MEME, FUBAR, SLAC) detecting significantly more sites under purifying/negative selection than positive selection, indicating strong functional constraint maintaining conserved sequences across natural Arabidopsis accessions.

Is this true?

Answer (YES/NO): YES